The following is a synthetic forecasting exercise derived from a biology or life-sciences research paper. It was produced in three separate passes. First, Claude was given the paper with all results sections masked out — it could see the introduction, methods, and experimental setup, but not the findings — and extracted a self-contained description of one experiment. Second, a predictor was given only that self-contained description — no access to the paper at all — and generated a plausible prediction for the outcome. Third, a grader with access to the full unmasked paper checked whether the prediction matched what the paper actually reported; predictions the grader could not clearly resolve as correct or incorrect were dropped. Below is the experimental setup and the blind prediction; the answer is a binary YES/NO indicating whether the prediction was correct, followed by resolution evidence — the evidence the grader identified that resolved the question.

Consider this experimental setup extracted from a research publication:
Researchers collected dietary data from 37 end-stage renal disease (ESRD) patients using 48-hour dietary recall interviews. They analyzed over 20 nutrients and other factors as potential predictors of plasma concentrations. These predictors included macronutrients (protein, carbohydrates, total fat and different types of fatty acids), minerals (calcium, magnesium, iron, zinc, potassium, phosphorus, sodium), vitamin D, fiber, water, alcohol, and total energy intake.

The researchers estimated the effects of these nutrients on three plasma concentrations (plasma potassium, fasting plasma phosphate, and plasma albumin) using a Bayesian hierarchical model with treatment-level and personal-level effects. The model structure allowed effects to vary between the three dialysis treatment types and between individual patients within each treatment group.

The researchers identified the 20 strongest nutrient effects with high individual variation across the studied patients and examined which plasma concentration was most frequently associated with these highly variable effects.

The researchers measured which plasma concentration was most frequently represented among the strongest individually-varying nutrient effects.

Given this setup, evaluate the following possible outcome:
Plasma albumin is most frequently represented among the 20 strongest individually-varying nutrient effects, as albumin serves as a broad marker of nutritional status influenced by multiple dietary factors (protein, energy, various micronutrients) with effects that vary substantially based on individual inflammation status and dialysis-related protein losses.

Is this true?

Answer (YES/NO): YES